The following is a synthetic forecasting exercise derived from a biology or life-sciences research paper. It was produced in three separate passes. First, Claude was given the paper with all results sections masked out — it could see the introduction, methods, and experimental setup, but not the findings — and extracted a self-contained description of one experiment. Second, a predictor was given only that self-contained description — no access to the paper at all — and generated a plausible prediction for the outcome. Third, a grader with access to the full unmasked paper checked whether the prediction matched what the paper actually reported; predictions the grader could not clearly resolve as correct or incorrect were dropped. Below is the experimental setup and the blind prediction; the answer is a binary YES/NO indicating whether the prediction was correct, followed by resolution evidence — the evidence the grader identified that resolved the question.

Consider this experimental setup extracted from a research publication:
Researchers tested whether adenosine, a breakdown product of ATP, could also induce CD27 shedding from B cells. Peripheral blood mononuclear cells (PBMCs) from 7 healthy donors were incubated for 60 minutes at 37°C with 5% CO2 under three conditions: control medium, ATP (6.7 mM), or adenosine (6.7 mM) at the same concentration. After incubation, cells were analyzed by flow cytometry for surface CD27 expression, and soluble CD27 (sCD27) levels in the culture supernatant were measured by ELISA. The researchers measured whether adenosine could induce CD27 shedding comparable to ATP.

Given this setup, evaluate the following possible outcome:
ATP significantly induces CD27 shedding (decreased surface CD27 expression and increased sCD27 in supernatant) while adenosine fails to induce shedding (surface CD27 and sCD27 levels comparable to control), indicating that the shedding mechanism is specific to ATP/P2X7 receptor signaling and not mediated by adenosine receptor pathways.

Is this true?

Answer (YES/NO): NO